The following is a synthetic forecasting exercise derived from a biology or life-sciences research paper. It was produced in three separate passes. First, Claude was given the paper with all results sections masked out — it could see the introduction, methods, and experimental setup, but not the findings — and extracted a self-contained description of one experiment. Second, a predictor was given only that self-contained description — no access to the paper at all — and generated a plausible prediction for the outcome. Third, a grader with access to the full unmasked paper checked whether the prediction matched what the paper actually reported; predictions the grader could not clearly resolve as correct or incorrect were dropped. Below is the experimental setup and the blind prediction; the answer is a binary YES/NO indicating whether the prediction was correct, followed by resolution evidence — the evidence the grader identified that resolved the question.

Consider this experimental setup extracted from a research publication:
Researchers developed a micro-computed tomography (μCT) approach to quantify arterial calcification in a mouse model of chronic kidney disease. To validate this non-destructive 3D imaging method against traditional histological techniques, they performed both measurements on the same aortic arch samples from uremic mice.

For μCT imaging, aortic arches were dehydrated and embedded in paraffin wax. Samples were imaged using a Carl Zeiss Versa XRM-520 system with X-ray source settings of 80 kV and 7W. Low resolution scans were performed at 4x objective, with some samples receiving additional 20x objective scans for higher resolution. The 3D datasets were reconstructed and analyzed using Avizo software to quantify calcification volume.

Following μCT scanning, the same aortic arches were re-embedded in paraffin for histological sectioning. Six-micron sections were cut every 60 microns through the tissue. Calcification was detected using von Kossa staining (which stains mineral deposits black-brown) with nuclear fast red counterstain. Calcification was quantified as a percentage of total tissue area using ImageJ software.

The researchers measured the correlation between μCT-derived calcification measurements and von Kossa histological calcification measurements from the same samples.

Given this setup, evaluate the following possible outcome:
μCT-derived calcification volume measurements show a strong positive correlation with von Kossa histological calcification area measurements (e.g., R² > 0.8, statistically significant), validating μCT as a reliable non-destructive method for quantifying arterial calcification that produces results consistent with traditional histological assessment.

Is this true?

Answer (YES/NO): YES